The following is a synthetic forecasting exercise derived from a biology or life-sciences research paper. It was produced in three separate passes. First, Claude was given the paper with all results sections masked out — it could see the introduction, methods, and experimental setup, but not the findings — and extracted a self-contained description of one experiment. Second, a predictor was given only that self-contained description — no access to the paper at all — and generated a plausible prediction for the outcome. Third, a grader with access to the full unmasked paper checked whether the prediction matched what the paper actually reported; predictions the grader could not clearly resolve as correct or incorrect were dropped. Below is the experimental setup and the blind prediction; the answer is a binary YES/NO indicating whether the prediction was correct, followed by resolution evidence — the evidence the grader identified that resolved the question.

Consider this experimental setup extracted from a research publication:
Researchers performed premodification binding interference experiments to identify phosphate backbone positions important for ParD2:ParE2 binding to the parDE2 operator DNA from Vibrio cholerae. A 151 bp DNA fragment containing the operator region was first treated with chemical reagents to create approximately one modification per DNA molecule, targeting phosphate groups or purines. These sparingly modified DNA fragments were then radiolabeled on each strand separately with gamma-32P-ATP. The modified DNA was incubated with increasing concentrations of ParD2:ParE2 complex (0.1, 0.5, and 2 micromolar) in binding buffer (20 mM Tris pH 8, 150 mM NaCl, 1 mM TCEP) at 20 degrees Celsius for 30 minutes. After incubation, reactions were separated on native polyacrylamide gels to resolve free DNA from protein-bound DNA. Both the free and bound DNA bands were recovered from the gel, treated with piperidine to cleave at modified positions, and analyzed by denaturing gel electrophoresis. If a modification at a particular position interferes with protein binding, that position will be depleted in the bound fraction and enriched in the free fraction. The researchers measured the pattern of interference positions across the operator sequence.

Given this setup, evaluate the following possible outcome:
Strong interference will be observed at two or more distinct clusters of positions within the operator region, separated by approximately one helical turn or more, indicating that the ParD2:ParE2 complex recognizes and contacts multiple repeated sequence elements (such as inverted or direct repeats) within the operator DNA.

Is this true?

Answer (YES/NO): YES